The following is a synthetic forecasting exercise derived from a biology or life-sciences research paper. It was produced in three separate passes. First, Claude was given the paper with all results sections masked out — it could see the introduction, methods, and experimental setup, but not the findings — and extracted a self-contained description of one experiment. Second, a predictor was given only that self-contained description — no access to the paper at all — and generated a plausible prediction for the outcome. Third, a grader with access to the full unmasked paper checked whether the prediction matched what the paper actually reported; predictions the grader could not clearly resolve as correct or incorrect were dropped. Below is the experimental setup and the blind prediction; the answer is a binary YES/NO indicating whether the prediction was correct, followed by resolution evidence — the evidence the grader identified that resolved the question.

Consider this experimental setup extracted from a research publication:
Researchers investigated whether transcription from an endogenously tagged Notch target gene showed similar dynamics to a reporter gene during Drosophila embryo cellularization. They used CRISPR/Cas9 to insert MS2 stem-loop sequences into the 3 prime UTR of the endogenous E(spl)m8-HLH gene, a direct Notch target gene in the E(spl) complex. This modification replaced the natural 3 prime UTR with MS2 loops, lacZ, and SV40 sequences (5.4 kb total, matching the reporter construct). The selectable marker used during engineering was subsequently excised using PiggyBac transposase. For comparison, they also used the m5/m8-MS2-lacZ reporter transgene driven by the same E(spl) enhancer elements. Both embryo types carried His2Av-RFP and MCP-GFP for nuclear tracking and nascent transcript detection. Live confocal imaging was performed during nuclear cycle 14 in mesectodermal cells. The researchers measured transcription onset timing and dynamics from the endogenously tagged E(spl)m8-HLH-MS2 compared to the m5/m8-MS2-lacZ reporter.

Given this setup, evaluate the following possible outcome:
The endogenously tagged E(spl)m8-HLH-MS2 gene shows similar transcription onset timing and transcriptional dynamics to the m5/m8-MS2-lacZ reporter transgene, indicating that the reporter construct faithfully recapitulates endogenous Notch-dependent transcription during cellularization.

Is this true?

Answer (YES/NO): YES